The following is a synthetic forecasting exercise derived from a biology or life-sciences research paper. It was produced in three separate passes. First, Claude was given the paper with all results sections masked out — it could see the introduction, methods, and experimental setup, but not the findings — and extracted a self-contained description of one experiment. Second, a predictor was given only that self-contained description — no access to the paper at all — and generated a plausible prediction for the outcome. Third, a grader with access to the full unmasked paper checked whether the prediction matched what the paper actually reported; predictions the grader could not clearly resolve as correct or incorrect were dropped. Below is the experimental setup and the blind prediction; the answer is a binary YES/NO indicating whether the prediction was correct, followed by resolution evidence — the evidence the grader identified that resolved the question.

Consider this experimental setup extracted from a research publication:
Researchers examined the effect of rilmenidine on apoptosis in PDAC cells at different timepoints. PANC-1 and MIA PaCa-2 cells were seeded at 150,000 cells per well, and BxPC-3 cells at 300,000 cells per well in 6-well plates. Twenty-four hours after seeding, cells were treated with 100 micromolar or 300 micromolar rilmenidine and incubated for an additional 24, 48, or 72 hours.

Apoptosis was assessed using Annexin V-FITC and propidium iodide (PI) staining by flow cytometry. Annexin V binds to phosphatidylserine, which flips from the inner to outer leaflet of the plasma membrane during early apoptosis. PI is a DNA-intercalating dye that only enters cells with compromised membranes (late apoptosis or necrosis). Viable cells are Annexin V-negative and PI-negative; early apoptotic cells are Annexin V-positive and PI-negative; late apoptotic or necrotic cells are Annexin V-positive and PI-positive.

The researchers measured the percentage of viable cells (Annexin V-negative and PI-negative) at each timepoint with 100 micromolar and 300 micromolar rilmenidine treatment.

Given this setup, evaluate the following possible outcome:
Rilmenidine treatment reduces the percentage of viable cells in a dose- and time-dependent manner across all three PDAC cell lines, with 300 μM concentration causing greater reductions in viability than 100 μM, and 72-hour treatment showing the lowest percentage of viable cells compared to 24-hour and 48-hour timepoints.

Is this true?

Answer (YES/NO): NO